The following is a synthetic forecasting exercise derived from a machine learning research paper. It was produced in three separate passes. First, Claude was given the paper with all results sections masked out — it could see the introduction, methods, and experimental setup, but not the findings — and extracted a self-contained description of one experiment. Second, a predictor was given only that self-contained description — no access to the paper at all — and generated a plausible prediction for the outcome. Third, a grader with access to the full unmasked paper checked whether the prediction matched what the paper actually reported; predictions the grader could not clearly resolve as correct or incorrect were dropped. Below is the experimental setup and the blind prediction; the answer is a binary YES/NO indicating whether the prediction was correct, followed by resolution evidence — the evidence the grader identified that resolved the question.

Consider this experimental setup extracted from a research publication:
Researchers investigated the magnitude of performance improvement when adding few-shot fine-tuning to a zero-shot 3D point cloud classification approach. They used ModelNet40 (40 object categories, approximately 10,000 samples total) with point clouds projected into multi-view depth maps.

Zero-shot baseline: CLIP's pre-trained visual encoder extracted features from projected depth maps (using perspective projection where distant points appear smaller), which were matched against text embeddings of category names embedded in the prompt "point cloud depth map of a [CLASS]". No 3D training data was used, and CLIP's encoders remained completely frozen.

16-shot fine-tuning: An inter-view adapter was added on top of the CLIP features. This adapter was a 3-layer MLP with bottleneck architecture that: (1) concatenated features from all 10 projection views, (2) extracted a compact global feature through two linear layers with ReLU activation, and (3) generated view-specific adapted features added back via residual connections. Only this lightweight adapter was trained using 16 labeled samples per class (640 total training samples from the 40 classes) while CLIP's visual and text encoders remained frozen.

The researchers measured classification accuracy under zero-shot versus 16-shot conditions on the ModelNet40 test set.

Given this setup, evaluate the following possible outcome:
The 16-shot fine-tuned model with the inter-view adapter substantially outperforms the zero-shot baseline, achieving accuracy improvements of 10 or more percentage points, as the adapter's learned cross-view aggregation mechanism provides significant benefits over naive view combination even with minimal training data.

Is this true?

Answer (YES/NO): YES